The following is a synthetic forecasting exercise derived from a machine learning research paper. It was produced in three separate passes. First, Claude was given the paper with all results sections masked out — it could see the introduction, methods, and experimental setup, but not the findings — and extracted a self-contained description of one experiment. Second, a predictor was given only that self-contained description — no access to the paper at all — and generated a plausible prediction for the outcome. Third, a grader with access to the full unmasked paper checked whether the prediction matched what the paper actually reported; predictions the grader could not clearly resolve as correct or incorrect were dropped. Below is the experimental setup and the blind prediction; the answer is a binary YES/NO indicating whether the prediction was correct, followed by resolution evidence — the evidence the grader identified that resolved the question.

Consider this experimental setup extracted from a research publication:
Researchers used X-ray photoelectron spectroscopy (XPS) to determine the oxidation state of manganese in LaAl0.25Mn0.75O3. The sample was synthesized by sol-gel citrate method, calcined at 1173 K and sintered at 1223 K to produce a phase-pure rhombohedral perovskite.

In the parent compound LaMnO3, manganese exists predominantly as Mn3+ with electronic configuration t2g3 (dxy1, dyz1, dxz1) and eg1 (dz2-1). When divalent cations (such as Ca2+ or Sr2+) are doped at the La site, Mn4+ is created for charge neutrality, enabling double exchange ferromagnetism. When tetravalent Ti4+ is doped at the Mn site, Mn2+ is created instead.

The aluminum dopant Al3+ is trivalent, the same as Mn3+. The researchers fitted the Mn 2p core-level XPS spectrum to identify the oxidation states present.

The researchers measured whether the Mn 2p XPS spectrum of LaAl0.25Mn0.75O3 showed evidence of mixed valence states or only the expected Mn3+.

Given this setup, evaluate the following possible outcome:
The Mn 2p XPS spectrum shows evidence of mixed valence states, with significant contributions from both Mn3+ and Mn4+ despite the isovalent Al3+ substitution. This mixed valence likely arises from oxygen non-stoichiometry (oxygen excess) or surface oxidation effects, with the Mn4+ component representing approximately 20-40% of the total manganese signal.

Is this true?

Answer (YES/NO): YES